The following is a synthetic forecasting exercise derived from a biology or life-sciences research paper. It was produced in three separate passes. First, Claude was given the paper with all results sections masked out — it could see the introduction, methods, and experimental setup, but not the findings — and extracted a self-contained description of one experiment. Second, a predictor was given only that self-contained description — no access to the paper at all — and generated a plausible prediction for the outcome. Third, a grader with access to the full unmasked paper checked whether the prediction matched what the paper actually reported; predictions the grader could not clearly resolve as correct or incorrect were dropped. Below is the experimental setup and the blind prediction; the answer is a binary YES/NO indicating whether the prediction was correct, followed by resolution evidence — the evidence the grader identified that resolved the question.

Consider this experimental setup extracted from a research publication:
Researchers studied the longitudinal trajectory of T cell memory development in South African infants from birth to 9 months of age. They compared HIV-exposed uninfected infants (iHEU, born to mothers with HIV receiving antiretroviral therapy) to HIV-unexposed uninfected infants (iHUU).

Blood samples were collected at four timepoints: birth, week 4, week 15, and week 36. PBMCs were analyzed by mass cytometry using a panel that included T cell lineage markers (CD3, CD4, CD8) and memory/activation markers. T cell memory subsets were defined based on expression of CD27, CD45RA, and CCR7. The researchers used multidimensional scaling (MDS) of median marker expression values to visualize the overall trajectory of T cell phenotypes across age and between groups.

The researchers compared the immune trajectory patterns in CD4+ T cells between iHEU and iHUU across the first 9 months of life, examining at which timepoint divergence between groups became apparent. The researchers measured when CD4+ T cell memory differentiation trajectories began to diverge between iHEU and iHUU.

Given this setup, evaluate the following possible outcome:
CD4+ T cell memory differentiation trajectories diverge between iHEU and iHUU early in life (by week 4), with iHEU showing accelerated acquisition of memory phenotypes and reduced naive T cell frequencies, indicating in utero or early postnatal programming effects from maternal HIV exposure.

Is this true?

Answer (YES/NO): NO